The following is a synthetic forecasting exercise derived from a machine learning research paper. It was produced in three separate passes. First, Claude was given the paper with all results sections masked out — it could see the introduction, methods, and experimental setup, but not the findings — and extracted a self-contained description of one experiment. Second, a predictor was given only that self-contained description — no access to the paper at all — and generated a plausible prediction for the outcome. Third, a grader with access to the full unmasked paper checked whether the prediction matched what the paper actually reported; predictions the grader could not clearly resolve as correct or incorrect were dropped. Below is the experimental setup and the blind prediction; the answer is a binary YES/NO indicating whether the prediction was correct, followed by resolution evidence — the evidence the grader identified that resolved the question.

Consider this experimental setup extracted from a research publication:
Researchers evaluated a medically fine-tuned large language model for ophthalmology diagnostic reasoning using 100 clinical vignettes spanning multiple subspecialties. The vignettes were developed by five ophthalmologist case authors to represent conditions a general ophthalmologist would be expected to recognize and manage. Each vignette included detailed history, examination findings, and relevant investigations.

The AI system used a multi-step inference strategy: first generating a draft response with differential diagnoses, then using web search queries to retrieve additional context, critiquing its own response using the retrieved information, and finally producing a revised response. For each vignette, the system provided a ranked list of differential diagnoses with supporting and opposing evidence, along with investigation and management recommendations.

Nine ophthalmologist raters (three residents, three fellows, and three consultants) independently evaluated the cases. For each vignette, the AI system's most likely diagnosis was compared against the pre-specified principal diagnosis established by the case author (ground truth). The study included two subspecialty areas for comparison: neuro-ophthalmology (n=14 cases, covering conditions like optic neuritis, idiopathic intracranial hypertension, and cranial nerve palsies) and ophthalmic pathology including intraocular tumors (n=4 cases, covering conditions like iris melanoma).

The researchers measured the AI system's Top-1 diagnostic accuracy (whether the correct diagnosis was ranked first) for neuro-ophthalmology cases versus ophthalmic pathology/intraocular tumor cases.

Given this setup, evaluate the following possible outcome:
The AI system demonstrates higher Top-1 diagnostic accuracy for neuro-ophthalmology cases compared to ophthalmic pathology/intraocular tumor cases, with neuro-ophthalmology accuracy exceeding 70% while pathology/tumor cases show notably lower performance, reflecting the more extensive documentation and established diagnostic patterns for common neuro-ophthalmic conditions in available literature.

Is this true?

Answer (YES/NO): YES